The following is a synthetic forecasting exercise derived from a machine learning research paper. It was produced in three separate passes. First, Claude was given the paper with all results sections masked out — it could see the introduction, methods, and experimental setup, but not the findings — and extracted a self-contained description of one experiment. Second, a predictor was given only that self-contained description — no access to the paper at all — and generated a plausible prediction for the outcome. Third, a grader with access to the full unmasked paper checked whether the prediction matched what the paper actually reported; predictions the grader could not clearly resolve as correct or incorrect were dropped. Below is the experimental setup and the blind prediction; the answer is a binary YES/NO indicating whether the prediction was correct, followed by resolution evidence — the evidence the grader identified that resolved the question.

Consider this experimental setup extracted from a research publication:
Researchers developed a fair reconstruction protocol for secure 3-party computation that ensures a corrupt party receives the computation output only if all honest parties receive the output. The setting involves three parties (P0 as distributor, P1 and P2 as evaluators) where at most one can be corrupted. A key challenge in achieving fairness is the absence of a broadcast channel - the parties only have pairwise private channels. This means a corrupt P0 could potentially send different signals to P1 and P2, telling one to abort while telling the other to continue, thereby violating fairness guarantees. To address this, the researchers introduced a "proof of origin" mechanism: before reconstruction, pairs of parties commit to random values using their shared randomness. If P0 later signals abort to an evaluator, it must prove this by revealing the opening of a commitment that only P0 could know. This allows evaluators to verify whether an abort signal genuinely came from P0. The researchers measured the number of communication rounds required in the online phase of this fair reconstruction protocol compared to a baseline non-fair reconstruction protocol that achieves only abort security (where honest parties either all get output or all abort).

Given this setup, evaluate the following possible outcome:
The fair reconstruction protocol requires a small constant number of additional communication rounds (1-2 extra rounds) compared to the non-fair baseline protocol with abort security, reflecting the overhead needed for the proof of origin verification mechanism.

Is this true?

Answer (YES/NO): NO